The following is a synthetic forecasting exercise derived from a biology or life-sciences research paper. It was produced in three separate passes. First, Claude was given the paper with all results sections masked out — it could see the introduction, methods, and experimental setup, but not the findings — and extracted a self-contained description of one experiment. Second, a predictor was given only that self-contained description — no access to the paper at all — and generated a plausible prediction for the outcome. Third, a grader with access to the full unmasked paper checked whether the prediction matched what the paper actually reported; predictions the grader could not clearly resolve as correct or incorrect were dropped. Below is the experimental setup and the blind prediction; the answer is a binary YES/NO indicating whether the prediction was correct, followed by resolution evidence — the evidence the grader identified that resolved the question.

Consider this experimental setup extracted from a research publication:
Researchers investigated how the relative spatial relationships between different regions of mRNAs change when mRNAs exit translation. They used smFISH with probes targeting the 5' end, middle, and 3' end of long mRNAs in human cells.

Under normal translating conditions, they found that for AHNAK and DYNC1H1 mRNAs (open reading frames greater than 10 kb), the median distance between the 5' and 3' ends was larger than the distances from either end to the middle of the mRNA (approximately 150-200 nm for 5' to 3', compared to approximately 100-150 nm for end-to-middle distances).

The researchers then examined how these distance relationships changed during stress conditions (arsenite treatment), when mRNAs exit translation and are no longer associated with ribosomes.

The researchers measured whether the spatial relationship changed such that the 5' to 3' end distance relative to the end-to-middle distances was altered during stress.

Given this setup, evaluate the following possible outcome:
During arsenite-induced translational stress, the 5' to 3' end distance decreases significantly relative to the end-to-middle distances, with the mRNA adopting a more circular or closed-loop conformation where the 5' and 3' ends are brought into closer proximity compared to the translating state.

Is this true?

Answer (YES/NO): YES